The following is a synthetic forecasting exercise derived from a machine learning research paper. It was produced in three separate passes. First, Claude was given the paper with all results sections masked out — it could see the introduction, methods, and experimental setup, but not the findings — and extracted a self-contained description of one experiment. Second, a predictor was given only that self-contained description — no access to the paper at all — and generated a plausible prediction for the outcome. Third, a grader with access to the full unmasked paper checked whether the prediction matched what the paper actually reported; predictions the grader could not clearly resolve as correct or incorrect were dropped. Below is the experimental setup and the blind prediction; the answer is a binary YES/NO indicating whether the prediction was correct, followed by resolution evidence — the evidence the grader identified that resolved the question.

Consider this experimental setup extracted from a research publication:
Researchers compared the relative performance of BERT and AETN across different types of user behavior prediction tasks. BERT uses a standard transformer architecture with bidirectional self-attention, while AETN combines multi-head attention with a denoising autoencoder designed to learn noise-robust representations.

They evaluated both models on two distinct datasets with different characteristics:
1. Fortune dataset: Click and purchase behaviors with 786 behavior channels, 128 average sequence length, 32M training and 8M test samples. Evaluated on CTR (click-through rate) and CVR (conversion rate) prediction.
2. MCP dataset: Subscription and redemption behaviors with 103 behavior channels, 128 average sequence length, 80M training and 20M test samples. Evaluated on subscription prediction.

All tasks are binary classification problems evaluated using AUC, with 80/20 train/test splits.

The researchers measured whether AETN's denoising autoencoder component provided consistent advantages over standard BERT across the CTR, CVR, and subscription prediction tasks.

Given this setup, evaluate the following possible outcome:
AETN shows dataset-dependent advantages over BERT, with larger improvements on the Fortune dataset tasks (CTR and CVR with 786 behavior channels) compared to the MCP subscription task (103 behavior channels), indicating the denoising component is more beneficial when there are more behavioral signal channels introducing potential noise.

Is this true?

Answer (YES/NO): NO